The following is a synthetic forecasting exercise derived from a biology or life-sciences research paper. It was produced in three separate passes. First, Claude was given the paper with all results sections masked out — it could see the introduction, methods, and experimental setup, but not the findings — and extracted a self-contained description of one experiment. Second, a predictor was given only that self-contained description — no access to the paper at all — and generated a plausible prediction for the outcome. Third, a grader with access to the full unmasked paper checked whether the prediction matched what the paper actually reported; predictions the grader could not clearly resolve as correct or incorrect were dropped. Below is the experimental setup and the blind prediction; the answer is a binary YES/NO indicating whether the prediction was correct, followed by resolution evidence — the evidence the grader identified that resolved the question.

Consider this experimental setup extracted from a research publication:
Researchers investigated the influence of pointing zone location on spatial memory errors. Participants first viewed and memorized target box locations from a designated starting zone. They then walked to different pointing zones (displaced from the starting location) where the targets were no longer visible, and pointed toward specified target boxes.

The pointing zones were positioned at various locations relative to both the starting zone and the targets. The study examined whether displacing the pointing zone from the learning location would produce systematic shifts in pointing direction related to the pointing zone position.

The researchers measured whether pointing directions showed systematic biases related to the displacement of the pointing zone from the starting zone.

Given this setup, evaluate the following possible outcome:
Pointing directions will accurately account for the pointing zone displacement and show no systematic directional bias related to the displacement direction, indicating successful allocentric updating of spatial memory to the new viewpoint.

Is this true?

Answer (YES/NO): NO